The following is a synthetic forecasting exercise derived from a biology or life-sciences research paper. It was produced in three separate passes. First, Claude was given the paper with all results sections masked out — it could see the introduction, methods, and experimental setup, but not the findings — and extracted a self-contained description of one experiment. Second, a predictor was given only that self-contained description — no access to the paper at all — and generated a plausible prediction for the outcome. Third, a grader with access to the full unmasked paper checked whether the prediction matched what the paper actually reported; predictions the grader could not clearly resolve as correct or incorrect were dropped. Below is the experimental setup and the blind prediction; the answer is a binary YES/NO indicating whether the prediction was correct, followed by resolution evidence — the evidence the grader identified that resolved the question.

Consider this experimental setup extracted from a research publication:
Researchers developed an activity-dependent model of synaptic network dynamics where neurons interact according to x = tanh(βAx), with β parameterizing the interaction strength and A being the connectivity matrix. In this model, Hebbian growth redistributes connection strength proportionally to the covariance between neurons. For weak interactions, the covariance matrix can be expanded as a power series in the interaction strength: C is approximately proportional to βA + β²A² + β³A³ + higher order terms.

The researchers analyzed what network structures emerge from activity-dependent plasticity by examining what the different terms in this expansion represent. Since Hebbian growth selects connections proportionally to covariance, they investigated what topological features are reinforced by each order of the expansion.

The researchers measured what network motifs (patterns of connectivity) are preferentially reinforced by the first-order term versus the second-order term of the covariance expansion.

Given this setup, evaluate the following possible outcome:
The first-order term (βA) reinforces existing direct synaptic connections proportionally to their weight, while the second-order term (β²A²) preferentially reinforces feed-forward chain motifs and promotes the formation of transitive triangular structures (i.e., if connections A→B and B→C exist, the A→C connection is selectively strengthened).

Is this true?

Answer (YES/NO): NO